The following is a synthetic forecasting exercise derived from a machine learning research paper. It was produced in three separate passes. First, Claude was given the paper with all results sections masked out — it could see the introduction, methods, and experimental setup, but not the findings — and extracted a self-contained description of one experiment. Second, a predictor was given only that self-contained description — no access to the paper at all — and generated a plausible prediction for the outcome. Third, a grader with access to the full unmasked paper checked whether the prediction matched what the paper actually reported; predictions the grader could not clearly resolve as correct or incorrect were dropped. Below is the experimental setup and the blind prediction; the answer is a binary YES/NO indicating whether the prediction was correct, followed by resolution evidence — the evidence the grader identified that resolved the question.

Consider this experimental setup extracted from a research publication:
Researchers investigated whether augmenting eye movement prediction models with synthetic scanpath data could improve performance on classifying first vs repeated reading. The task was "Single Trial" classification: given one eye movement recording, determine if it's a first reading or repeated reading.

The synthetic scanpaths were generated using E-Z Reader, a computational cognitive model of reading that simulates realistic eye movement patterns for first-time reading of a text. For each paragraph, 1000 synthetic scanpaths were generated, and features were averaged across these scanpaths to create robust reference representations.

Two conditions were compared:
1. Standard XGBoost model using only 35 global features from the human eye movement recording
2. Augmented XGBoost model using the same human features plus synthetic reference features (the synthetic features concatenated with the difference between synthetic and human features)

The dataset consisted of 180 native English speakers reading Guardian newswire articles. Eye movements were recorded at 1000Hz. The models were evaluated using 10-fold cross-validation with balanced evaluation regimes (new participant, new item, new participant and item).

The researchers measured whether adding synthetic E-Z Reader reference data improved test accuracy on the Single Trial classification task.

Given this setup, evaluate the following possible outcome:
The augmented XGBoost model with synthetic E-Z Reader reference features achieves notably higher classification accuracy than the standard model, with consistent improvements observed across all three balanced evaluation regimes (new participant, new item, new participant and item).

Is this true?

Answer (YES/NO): NO